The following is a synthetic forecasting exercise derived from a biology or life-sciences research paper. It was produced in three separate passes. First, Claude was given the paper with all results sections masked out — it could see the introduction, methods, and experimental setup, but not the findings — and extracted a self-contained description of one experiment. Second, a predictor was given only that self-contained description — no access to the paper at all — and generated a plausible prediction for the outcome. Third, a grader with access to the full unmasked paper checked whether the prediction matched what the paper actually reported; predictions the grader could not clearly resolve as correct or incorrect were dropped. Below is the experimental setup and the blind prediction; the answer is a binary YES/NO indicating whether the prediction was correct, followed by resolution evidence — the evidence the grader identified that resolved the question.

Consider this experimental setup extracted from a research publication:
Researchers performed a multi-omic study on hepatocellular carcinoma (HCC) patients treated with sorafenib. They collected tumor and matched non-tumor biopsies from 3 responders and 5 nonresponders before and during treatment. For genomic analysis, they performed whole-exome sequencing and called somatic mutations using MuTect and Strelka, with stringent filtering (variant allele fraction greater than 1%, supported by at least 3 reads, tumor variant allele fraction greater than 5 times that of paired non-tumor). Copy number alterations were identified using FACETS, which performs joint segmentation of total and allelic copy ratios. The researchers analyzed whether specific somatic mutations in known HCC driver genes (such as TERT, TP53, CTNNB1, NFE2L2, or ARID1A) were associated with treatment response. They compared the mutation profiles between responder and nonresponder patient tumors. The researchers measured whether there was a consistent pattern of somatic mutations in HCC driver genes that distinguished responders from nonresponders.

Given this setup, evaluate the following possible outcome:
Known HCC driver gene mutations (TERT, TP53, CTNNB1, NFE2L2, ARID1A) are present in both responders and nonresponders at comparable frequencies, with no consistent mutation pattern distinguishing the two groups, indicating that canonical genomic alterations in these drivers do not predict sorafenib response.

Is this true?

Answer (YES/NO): YES